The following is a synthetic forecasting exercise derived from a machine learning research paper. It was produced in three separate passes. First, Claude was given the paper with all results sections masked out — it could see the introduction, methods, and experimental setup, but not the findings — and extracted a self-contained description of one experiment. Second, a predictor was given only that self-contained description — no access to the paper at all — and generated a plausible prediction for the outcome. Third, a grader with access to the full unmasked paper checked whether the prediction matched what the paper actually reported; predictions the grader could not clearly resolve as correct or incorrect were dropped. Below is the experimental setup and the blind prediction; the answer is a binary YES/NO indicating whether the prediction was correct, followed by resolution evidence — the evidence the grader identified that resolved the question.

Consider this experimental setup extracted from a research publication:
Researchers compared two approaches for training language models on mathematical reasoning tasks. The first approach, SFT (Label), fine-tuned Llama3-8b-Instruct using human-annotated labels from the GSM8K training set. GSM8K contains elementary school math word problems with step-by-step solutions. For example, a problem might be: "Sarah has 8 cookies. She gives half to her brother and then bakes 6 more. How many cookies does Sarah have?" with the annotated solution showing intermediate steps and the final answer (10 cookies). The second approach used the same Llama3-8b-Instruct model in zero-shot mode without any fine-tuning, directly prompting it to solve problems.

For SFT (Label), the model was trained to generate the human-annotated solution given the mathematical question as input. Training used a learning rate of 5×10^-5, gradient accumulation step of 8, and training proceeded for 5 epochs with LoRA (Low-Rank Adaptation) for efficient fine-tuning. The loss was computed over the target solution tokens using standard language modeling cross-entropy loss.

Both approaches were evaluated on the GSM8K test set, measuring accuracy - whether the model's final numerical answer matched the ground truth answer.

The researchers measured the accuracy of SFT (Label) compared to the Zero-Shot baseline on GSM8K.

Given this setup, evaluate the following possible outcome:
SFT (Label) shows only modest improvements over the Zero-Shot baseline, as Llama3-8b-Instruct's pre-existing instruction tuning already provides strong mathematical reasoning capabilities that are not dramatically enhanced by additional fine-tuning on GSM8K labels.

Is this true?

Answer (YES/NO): NO